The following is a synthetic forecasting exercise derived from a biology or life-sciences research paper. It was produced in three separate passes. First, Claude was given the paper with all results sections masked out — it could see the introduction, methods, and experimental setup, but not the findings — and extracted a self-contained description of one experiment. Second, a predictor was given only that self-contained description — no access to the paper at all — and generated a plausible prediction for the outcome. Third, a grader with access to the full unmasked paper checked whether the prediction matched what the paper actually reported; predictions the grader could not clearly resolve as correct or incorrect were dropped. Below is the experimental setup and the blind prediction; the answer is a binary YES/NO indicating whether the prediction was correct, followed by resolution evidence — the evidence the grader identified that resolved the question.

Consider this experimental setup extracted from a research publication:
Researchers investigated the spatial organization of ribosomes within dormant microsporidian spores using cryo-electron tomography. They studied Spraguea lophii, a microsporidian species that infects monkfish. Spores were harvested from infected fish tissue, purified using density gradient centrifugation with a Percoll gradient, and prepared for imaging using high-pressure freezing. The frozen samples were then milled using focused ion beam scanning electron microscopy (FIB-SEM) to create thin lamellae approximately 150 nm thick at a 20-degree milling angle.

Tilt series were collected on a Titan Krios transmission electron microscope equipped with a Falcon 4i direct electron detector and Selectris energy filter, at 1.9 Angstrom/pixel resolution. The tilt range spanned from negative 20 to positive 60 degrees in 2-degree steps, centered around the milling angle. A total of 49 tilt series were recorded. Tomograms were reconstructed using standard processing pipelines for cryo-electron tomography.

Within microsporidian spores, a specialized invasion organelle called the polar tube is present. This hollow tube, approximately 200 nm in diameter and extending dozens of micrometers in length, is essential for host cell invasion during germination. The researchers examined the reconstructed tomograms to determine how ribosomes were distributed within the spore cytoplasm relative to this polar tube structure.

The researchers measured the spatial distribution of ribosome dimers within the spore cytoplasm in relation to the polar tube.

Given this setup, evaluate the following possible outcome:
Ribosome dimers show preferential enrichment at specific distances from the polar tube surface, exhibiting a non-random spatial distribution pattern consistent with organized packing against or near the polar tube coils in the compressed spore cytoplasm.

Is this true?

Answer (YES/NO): YES